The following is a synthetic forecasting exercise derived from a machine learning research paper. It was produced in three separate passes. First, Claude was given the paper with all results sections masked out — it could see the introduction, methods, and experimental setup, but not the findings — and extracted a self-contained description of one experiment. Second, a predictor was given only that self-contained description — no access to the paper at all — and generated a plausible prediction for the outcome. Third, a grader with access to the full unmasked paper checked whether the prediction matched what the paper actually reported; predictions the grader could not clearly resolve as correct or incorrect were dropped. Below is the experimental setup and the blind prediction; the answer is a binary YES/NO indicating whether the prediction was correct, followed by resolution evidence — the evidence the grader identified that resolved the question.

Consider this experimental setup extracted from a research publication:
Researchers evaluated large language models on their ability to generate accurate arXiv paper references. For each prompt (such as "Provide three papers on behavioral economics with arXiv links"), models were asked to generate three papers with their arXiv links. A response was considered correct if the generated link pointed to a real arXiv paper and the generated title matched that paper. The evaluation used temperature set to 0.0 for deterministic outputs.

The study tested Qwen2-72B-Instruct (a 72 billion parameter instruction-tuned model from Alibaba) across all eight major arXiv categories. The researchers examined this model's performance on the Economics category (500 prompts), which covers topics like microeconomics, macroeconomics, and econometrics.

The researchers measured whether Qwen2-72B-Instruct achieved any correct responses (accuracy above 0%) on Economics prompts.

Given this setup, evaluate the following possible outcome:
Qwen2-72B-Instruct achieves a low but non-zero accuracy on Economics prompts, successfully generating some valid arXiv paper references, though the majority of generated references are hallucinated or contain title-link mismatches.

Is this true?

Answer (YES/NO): NO